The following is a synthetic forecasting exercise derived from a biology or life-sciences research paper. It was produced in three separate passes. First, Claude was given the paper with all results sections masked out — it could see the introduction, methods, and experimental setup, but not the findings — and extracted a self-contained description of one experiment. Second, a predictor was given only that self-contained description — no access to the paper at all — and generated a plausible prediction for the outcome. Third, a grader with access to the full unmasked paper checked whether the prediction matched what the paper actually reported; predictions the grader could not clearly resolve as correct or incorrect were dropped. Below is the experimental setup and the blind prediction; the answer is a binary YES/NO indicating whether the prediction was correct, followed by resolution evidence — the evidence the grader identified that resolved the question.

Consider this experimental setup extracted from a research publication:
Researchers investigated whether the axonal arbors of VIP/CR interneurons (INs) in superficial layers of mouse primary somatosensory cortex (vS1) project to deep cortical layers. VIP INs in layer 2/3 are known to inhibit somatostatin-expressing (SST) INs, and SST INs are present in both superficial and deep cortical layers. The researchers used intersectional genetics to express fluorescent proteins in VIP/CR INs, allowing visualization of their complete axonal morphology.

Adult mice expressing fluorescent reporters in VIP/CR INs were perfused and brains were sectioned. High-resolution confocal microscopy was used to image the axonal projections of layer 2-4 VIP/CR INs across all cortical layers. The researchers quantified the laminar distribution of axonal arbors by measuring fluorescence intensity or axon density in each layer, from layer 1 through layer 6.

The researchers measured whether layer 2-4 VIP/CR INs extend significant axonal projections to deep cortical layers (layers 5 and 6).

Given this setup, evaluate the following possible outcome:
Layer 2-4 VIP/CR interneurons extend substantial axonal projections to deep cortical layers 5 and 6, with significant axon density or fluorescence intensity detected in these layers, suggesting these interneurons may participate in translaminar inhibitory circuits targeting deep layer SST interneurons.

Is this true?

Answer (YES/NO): YES